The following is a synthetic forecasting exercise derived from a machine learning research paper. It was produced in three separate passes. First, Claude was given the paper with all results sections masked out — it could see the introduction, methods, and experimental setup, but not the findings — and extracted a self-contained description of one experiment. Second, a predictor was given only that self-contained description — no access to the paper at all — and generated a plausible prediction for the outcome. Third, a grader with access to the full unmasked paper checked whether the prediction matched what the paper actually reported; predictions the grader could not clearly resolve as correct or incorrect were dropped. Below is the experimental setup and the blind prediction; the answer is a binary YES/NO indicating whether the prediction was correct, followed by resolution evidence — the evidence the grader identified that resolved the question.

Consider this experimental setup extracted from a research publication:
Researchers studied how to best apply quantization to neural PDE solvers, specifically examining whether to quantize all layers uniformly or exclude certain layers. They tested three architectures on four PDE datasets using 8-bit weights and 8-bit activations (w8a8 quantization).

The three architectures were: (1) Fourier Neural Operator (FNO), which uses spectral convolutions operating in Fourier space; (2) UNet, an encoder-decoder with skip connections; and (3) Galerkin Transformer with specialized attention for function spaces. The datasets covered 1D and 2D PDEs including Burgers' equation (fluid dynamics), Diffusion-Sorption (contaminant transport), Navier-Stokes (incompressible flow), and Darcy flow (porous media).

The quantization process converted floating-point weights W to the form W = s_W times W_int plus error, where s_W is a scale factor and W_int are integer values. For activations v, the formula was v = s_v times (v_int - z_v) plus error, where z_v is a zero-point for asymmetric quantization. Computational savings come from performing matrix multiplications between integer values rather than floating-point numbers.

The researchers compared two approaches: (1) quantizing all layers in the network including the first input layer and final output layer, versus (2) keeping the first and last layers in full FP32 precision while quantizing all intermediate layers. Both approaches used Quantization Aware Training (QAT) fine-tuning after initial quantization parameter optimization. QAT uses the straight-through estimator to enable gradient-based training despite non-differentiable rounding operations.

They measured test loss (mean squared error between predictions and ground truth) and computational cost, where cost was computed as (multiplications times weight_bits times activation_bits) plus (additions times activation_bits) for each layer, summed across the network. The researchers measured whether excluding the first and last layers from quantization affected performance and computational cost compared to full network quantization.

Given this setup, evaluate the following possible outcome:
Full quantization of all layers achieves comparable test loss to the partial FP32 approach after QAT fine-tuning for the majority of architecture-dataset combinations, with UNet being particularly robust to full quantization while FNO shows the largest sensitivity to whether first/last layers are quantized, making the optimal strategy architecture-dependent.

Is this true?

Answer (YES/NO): NO